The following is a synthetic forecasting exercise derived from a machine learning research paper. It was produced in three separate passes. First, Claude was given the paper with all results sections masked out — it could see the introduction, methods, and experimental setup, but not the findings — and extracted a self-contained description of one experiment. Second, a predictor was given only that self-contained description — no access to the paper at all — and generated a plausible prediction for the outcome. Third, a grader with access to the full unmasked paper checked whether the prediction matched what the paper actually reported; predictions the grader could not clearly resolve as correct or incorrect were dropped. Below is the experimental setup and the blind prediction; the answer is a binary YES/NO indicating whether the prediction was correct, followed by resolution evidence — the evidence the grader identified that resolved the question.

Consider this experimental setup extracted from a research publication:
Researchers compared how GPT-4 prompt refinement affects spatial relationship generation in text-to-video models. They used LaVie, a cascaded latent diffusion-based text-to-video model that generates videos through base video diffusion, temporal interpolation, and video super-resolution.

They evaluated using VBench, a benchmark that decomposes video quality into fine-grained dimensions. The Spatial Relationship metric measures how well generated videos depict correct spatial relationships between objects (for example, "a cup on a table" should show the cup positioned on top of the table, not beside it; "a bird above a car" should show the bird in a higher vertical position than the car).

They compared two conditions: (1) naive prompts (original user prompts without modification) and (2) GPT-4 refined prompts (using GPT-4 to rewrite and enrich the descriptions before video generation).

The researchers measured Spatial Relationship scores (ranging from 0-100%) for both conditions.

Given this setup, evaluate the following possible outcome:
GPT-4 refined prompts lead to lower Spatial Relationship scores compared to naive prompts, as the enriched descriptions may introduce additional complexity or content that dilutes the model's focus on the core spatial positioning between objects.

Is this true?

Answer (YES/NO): NO